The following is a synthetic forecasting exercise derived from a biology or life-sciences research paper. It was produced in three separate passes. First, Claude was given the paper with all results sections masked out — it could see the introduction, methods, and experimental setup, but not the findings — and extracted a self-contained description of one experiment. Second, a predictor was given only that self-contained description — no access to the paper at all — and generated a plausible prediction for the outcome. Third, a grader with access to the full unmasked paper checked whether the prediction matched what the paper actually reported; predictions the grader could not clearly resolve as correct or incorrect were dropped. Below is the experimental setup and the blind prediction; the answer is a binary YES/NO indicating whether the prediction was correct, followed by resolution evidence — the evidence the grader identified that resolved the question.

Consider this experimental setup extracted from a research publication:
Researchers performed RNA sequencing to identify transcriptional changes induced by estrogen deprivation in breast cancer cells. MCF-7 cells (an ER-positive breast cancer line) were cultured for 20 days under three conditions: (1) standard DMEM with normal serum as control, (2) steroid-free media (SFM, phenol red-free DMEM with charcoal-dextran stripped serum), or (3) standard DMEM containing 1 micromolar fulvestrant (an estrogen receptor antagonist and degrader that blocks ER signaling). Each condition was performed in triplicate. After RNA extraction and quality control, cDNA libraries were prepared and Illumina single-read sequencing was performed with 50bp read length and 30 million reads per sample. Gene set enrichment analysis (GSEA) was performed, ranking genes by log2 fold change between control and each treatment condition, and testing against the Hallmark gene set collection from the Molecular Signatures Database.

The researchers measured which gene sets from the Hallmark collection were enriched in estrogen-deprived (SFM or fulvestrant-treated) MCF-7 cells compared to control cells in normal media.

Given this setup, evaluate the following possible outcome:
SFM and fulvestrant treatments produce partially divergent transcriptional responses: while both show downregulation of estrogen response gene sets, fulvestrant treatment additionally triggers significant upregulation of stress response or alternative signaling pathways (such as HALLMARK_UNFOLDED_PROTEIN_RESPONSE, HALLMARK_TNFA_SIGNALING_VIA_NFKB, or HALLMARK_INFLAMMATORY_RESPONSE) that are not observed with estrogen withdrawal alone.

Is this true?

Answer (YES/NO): NO